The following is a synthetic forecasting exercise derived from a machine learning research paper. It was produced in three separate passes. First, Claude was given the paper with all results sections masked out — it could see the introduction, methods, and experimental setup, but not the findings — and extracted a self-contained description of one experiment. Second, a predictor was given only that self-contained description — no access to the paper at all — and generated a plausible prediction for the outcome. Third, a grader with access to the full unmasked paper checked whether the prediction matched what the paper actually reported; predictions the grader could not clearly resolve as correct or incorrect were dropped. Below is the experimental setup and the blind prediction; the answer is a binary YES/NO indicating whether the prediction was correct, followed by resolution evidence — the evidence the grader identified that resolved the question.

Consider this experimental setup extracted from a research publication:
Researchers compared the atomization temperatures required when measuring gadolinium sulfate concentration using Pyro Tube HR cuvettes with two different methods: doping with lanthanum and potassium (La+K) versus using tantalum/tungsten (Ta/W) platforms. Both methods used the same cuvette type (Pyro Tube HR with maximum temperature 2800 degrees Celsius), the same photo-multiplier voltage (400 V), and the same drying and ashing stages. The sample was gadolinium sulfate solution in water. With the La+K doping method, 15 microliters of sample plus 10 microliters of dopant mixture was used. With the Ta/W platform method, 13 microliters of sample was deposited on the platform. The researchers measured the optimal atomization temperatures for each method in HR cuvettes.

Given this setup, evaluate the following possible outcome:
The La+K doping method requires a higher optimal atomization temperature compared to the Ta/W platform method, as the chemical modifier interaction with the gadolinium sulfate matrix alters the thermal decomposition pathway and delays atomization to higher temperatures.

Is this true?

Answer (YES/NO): YES